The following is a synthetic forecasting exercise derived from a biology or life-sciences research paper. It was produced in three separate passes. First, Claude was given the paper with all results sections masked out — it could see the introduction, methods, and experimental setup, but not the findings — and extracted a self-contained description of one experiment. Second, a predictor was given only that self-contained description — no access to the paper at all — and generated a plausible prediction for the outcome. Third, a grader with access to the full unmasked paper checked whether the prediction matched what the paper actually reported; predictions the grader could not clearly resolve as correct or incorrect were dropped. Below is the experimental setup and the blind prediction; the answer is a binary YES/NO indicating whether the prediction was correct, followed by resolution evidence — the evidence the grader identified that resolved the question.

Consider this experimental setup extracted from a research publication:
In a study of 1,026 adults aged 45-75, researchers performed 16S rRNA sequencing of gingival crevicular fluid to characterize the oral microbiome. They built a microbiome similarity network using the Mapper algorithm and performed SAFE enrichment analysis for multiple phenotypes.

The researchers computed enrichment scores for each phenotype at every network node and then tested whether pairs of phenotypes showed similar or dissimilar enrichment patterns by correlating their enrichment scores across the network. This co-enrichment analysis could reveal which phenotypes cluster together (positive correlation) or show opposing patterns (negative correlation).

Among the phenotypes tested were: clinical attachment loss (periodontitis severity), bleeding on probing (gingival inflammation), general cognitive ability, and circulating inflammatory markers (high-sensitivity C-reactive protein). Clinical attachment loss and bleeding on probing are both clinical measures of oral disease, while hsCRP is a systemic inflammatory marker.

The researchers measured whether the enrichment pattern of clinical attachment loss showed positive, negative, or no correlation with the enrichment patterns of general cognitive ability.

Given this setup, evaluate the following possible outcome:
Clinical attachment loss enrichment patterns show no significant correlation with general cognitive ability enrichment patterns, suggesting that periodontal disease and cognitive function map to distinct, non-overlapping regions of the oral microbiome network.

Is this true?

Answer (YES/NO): NO